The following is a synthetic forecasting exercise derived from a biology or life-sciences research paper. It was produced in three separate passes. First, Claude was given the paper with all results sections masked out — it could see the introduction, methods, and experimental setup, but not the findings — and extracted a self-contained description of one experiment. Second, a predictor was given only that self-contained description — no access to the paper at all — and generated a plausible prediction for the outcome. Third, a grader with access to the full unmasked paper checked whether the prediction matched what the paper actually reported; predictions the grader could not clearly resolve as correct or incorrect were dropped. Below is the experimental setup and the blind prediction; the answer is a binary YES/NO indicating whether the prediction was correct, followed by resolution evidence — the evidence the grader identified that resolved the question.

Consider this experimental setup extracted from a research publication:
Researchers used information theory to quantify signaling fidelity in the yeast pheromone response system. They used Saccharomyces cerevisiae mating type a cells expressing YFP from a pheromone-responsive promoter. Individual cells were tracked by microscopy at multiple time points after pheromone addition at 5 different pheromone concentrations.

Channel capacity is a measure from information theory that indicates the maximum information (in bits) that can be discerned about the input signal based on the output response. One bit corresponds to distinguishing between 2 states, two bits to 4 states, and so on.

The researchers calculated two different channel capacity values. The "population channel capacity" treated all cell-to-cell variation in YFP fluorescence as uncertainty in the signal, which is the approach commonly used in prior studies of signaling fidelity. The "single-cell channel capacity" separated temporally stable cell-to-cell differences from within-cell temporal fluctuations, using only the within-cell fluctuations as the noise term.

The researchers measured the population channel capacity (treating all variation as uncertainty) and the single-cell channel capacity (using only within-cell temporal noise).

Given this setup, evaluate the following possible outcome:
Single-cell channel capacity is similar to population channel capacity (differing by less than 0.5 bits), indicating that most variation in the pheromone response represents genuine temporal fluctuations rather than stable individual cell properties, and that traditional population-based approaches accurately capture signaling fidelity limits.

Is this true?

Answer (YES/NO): NO